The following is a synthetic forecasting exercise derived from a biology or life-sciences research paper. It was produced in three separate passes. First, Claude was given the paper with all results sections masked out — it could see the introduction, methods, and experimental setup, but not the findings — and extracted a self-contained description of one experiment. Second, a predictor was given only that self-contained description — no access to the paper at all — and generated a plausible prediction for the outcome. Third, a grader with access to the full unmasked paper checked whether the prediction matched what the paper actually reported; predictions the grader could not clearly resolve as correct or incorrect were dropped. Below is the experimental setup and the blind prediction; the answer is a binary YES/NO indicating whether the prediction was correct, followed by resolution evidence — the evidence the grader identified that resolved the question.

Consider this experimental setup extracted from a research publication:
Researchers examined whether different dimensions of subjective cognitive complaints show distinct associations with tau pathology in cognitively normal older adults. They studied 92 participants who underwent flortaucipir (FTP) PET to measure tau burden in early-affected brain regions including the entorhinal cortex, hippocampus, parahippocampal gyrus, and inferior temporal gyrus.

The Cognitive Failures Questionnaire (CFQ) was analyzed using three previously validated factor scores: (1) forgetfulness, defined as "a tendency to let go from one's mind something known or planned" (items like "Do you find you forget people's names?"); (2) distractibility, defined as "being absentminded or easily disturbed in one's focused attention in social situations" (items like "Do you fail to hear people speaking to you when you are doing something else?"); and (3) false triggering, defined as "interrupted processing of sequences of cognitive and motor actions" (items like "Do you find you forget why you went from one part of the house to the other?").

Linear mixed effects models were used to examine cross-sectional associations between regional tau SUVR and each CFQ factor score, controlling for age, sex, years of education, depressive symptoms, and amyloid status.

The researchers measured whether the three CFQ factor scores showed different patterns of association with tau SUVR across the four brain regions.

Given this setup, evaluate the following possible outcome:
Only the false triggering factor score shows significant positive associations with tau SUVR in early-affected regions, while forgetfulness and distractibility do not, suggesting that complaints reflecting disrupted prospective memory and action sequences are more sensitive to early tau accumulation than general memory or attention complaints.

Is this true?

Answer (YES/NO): NO